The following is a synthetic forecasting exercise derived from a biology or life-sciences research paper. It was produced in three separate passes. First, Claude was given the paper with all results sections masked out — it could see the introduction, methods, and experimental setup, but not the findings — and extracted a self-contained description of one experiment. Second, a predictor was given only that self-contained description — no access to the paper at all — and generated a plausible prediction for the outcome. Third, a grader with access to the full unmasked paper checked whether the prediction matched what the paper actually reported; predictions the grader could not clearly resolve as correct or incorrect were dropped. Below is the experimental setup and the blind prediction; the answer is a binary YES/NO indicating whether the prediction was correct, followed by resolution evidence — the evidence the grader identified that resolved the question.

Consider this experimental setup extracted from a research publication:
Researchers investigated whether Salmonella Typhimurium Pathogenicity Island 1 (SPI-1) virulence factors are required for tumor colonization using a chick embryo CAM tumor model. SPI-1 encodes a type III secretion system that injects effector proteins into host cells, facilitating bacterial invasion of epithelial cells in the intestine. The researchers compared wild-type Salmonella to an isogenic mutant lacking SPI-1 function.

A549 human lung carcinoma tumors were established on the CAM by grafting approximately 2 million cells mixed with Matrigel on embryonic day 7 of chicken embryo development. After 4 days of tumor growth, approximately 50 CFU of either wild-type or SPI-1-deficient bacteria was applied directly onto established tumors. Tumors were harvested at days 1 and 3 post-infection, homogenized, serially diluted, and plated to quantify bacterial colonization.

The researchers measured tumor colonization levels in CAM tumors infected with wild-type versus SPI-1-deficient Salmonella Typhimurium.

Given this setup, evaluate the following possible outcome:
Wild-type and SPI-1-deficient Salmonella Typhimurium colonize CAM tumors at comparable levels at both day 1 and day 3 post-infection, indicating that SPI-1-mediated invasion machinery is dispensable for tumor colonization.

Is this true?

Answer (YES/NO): NO